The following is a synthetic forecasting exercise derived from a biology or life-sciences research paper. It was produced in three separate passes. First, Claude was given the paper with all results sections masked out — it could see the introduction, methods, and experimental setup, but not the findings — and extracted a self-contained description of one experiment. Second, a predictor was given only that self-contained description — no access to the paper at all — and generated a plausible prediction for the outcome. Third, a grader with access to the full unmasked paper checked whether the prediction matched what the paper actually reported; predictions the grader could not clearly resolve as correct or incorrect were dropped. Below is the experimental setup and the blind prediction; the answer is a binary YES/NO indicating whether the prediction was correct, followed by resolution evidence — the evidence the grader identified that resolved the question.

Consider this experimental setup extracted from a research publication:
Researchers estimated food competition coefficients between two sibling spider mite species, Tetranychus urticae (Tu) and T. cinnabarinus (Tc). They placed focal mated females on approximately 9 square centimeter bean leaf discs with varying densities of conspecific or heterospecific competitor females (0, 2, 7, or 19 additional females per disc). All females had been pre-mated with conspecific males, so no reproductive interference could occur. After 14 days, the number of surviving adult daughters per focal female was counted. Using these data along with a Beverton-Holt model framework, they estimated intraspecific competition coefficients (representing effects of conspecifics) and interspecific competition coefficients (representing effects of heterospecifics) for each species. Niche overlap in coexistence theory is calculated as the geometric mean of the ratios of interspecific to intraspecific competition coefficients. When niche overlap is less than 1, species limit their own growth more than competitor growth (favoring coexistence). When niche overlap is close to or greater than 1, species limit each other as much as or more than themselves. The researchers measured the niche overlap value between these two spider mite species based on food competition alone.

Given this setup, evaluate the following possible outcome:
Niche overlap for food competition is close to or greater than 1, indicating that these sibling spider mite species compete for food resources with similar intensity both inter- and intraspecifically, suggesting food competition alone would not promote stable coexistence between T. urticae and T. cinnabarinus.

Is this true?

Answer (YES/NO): YES